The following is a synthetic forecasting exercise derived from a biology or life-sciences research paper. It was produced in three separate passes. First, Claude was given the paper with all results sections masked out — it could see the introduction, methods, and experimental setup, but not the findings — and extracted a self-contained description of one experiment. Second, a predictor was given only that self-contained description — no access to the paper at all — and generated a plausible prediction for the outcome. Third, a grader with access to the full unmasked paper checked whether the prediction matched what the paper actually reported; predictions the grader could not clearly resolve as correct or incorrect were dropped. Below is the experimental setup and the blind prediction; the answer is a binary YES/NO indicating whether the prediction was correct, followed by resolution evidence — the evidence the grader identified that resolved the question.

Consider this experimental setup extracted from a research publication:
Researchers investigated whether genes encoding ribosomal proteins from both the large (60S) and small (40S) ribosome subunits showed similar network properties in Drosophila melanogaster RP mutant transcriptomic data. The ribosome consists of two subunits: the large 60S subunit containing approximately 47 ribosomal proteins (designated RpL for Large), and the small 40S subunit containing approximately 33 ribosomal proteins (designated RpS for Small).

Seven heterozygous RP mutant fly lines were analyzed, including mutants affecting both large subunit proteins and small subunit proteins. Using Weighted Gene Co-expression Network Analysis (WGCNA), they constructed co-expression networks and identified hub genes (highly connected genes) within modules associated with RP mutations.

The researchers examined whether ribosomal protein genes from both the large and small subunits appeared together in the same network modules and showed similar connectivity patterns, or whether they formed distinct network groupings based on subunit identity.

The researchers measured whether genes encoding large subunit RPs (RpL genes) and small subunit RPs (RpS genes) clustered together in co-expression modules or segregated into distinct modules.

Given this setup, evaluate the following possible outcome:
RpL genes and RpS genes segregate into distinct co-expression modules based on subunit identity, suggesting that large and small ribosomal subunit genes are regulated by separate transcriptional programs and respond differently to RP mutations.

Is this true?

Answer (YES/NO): NO